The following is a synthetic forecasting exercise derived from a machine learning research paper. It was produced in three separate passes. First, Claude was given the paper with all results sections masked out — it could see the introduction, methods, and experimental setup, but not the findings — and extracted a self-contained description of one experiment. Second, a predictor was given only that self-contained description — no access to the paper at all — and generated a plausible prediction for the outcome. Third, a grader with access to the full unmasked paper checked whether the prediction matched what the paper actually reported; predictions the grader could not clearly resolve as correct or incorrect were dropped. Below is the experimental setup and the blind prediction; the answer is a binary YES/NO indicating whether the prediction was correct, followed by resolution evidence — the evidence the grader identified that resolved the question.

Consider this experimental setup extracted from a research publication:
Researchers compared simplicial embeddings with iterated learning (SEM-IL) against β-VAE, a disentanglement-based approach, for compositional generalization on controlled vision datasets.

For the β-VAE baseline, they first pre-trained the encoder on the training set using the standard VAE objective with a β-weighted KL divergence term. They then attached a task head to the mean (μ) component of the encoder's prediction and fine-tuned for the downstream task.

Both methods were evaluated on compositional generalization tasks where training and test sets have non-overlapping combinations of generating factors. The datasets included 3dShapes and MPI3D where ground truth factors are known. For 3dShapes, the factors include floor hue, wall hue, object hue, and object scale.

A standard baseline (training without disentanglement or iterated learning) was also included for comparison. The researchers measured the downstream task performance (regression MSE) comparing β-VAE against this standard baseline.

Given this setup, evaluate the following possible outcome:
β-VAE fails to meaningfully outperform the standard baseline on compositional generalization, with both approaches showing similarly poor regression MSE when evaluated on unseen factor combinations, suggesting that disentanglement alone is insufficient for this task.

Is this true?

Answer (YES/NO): NO